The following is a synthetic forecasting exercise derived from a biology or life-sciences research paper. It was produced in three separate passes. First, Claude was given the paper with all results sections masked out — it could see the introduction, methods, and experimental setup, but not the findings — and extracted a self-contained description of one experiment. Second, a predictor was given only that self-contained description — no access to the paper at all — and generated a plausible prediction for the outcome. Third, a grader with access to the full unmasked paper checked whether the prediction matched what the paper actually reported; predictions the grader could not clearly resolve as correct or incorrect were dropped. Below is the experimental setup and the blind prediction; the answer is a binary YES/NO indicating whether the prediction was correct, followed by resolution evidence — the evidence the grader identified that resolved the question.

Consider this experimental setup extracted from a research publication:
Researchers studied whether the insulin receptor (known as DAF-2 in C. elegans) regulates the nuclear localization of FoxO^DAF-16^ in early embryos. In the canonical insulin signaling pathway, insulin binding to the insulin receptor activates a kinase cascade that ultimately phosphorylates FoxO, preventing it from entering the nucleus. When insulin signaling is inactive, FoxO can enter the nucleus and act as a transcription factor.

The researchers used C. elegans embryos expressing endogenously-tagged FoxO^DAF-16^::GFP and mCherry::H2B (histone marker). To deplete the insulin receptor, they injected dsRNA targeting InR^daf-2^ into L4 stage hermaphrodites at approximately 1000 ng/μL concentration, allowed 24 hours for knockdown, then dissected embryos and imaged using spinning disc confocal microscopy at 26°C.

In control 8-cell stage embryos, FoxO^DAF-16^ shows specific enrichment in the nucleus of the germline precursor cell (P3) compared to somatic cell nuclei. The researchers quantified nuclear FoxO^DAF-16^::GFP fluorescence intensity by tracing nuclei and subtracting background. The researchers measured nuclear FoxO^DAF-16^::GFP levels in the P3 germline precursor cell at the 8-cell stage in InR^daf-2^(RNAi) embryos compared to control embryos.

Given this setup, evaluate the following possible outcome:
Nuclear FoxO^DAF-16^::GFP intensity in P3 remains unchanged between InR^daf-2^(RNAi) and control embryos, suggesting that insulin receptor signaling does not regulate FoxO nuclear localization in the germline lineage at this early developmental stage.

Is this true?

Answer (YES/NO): YES